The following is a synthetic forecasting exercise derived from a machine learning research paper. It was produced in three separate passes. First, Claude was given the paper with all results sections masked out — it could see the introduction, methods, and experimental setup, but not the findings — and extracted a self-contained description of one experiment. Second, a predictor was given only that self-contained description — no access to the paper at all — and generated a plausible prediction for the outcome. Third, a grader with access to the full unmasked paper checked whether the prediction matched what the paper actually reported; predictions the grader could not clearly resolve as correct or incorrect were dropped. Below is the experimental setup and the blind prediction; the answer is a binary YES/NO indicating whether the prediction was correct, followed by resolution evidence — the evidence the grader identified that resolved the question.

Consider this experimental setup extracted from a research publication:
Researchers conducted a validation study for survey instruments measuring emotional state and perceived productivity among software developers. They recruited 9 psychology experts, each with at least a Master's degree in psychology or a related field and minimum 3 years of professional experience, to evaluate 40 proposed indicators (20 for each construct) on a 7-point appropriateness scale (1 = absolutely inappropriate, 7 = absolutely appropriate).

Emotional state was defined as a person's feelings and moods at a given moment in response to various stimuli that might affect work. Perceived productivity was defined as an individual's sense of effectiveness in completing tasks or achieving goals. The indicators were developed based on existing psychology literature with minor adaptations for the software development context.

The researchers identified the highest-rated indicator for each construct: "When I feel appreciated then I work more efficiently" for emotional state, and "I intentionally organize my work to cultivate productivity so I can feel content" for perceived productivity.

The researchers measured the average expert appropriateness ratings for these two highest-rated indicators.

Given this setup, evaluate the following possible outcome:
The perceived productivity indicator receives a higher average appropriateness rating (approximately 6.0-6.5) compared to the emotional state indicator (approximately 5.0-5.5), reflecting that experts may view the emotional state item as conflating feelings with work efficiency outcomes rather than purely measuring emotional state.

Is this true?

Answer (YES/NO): NO